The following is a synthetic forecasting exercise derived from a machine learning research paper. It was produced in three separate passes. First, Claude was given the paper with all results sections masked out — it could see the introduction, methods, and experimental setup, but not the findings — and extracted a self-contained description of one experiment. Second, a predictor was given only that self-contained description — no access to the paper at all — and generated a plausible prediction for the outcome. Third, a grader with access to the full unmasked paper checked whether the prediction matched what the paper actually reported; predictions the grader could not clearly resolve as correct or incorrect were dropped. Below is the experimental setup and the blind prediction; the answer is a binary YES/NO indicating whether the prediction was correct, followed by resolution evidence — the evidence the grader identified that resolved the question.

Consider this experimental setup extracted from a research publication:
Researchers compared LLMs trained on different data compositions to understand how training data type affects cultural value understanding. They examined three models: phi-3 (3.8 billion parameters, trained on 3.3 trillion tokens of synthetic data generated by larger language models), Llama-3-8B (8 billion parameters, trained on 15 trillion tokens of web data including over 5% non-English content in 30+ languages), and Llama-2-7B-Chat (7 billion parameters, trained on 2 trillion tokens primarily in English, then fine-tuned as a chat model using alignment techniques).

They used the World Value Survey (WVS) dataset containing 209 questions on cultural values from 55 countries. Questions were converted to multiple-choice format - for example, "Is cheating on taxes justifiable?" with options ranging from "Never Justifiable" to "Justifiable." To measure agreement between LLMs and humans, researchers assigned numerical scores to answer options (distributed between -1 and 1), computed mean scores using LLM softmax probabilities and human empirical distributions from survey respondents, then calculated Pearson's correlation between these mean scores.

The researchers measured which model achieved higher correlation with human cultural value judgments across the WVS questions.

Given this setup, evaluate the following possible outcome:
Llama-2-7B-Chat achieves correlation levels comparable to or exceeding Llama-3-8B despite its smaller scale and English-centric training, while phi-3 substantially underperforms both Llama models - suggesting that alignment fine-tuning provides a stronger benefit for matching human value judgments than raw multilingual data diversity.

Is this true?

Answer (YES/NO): NO